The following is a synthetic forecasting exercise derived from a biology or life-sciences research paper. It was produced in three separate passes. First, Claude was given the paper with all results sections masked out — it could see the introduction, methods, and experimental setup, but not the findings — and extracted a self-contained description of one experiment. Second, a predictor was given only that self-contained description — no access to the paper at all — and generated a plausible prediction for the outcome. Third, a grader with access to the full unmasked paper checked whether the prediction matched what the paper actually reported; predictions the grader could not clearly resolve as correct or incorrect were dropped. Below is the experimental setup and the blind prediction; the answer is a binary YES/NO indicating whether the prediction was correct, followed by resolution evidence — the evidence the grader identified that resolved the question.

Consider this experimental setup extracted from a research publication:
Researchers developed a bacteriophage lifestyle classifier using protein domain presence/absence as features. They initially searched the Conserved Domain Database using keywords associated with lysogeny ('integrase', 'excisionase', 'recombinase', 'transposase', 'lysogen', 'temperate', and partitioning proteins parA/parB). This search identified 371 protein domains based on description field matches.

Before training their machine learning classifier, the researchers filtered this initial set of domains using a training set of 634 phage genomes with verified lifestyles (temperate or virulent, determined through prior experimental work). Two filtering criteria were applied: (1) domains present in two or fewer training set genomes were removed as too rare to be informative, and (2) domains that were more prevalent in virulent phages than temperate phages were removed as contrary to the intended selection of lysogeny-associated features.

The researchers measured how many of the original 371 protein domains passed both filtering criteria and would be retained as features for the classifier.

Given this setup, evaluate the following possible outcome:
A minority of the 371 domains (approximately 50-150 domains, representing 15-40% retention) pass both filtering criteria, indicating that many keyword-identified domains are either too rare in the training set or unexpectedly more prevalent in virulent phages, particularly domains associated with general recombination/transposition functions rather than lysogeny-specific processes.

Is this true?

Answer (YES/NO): NO